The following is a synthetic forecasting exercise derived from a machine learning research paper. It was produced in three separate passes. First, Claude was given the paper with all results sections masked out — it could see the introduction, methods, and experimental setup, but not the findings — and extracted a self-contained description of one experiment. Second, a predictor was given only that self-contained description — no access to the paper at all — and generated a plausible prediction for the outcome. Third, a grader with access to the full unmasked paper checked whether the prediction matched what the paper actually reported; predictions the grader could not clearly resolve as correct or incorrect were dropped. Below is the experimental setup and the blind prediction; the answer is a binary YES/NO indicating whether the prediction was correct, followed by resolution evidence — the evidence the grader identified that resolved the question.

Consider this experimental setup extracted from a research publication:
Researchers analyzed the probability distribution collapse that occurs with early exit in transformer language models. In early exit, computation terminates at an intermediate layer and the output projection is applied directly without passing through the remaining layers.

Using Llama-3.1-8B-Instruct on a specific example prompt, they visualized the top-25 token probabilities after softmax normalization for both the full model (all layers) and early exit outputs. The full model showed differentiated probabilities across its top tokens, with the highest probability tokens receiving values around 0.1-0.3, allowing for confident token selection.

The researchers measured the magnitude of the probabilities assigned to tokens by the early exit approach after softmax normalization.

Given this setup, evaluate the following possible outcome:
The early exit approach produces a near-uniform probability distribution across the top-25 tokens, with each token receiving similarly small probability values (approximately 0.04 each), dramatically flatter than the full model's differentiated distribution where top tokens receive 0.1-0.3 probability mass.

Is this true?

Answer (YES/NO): NO